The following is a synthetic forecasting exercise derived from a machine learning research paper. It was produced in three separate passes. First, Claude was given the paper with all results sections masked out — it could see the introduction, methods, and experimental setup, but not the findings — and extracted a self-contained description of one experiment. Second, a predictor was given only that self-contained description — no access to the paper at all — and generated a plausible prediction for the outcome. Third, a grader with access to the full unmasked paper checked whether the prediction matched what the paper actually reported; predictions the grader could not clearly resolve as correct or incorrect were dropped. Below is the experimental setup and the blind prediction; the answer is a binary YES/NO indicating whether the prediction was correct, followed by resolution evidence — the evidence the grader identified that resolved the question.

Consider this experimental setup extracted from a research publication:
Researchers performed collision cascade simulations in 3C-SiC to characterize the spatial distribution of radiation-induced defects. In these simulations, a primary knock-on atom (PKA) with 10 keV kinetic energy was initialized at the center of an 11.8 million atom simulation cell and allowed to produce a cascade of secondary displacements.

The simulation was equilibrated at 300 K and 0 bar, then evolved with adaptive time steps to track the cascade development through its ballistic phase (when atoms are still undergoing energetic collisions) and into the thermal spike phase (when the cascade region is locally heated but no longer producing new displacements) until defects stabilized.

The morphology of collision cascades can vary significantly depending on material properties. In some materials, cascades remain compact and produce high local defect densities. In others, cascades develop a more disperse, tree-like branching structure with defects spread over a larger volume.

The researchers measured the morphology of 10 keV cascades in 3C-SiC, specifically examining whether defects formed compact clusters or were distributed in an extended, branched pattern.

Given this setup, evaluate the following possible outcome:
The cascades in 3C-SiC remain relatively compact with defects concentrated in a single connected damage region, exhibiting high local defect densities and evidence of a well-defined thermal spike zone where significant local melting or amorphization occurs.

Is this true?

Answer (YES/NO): NO